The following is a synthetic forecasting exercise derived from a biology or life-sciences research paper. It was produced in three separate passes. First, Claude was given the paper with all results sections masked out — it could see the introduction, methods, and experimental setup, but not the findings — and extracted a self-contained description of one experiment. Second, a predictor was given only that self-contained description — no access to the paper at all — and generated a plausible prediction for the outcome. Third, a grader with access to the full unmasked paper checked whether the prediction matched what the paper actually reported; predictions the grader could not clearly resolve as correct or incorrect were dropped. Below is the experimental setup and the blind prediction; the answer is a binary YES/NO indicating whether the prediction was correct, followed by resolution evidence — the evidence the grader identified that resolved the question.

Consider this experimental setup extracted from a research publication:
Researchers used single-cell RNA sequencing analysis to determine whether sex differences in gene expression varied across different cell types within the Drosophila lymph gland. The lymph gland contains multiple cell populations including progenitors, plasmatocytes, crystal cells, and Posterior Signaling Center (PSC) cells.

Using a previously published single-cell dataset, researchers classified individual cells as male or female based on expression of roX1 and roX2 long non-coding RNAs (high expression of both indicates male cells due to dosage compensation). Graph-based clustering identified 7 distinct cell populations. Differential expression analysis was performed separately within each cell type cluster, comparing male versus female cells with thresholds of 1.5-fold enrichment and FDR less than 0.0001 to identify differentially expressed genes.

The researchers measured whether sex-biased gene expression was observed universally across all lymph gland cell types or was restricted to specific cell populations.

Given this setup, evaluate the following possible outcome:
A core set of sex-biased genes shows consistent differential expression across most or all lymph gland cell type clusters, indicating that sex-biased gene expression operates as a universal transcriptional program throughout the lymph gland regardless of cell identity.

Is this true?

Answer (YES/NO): NO